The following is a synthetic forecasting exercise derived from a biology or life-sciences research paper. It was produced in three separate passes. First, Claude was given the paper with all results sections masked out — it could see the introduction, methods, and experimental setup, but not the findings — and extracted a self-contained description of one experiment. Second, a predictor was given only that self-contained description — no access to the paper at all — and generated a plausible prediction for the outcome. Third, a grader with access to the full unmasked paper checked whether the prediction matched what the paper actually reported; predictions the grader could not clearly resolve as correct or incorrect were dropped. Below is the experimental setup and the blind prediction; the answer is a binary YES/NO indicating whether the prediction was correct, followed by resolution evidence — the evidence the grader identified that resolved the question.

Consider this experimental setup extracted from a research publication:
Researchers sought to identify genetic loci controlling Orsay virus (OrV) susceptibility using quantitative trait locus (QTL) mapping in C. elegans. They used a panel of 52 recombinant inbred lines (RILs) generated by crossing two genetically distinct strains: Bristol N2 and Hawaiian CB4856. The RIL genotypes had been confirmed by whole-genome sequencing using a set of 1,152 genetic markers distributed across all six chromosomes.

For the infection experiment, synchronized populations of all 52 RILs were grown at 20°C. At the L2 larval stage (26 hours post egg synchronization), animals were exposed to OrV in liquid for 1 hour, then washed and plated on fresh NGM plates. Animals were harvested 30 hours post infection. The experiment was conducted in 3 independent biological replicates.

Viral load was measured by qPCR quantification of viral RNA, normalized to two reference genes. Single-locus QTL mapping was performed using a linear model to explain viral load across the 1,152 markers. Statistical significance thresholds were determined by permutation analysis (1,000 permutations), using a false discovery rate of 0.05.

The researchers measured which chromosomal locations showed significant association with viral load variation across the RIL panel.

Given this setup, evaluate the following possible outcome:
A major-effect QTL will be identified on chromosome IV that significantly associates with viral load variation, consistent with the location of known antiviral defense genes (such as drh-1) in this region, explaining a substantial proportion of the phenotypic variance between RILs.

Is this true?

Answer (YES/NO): NO